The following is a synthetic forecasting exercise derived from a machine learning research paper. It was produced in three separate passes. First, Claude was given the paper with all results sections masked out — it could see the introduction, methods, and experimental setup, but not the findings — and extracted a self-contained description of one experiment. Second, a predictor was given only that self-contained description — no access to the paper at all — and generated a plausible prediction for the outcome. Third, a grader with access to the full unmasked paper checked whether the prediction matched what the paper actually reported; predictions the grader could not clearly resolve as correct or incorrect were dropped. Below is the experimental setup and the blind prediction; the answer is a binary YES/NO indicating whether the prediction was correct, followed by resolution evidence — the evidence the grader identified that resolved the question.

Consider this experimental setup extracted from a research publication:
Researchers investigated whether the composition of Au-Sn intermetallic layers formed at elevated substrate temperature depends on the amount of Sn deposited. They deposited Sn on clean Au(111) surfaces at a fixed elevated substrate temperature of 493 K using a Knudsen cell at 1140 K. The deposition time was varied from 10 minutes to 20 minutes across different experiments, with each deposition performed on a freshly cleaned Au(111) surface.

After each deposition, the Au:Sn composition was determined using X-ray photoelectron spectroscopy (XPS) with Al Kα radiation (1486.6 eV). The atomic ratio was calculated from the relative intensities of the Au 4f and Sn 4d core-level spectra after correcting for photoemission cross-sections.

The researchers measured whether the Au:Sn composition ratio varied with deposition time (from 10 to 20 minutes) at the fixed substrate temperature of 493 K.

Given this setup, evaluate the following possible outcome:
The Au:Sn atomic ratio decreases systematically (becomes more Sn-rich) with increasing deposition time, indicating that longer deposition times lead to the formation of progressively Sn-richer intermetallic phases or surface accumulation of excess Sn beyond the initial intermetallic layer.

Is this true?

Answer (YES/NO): NO